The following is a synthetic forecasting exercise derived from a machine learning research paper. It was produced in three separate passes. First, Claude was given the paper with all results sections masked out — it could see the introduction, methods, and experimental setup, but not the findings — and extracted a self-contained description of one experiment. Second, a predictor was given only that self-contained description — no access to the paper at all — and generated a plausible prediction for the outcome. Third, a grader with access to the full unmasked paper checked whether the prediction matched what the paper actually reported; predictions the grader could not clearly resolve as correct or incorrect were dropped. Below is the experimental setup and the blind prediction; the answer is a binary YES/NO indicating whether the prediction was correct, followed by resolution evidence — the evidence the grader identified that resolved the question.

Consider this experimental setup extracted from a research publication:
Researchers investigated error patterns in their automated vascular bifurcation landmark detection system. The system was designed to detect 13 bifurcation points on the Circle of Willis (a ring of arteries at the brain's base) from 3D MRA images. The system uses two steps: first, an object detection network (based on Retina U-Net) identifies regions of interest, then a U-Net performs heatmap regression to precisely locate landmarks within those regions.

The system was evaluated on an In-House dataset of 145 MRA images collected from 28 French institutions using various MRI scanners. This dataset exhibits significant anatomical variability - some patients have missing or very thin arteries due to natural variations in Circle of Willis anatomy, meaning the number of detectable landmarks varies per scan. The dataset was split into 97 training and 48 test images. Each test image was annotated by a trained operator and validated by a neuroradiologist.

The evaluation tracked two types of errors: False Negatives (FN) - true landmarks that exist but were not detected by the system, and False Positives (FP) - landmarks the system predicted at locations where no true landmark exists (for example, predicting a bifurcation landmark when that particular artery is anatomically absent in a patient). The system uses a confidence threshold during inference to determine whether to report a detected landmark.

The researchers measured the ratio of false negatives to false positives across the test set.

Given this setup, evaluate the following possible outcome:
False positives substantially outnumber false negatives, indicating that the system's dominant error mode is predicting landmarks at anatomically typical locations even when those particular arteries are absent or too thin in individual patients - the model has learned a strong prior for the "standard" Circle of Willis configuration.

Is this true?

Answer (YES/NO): YES